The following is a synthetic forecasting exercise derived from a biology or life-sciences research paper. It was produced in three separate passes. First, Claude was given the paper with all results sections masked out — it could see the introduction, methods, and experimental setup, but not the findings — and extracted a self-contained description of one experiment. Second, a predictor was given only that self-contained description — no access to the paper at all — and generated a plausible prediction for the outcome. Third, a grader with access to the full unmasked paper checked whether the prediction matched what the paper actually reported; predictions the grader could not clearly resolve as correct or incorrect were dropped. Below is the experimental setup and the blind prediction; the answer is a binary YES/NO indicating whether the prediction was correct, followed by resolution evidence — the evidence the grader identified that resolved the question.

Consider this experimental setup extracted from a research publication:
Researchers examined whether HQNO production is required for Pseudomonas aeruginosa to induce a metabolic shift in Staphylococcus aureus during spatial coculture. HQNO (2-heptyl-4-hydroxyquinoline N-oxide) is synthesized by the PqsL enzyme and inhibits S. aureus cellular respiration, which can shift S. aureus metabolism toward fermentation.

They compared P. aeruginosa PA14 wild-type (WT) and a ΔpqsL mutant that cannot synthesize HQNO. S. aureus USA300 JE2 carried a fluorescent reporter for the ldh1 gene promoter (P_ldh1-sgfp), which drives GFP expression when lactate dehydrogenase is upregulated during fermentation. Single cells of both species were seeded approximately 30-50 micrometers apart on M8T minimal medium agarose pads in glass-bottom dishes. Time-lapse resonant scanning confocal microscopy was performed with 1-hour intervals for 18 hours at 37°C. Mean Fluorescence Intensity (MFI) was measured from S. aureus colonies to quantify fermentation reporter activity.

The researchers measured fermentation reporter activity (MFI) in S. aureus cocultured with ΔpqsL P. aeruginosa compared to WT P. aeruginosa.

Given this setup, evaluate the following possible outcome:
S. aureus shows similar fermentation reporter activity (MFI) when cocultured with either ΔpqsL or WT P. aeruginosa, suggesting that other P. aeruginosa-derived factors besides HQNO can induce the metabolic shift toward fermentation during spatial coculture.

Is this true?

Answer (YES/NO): NO